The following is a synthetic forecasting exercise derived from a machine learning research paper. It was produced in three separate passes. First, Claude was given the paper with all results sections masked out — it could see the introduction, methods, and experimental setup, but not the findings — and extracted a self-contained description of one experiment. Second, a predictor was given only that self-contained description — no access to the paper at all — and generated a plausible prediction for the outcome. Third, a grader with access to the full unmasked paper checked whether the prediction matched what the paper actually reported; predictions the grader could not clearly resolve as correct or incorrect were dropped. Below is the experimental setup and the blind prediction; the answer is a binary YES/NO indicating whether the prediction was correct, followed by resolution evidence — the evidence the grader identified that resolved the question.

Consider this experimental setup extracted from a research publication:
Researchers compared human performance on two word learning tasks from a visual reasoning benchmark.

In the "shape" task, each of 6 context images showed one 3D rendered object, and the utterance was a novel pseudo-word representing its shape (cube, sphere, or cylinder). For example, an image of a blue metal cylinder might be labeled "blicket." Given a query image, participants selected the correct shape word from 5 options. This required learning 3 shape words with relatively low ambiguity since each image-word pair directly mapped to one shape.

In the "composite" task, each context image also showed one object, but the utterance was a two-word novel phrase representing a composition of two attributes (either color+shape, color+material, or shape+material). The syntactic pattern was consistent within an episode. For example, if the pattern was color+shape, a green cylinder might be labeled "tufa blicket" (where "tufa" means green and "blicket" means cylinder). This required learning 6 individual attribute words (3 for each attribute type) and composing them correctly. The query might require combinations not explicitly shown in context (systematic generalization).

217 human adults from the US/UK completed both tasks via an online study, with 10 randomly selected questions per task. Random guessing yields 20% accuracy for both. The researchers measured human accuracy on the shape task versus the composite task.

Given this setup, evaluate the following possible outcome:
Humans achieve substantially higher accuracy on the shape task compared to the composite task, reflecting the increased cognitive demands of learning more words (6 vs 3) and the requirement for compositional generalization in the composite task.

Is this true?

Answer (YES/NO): YES